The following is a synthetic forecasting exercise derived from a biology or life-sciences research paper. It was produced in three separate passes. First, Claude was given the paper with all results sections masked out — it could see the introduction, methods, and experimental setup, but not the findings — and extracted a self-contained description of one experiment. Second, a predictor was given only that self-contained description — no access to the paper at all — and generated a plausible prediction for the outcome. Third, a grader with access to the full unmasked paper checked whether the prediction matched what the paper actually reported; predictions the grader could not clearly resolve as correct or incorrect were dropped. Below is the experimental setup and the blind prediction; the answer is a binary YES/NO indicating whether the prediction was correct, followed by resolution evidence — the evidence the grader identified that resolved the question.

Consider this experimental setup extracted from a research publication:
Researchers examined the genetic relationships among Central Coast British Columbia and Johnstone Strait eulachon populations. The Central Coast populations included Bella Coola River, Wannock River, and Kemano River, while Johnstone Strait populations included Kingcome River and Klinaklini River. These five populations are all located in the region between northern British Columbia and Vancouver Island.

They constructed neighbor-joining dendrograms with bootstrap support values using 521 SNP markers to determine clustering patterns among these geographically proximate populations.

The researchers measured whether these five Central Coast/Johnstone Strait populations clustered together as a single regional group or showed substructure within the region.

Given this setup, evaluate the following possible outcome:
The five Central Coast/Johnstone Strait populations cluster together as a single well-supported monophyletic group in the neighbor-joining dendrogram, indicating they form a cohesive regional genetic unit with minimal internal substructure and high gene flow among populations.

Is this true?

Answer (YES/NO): NO